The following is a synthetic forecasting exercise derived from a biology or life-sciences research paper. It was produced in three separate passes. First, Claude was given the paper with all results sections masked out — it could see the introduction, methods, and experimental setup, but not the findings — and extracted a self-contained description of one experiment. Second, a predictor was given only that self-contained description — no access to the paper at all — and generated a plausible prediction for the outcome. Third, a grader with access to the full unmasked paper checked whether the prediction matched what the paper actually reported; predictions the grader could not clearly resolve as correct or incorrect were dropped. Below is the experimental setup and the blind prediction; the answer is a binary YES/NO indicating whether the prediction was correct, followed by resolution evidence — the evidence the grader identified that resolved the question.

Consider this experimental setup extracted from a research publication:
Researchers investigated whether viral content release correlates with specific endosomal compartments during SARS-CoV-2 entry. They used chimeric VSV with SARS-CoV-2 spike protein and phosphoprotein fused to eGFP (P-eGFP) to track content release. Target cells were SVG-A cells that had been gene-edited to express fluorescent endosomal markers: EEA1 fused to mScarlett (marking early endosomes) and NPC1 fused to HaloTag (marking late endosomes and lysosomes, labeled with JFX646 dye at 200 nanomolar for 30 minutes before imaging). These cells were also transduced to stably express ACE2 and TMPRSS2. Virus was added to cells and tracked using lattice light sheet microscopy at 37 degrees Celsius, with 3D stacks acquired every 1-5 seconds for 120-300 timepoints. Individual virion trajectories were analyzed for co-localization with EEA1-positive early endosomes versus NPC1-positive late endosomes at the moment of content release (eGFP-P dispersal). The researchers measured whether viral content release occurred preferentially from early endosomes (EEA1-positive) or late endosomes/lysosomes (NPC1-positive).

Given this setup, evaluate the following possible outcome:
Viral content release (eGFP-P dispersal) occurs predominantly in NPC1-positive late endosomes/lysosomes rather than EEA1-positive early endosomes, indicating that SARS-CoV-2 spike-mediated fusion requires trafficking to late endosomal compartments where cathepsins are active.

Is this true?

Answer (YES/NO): NO